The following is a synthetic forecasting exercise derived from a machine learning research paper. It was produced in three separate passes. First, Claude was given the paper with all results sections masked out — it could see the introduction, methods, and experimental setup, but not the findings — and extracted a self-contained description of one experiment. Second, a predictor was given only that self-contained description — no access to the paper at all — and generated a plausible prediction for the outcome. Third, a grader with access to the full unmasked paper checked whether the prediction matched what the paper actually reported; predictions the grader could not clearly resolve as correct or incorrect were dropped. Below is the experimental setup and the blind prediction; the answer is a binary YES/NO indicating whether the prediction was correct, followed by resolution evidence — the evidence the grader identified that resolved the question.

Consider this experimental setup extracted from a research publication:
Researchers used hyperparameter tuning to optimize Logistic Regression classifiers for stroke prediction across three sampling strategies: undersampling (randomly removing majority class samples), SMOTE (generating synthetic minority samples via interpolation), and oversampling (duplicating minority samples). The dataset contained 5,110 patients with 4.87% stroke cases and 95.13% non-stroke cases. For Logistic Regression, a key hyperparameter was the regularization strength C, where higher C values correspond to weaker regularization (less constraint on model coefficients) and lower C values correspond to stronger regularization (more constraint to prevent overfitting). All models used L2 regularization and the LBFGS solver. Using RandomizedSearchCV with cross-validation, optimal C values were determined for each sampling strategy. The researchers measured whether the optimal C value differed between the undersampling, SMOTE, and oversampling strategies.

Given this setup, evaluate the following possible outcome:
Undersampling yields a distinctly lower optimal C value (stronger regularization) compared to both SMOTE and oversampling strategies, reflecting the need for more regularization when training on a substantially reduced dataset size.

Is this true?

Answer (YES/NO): YES